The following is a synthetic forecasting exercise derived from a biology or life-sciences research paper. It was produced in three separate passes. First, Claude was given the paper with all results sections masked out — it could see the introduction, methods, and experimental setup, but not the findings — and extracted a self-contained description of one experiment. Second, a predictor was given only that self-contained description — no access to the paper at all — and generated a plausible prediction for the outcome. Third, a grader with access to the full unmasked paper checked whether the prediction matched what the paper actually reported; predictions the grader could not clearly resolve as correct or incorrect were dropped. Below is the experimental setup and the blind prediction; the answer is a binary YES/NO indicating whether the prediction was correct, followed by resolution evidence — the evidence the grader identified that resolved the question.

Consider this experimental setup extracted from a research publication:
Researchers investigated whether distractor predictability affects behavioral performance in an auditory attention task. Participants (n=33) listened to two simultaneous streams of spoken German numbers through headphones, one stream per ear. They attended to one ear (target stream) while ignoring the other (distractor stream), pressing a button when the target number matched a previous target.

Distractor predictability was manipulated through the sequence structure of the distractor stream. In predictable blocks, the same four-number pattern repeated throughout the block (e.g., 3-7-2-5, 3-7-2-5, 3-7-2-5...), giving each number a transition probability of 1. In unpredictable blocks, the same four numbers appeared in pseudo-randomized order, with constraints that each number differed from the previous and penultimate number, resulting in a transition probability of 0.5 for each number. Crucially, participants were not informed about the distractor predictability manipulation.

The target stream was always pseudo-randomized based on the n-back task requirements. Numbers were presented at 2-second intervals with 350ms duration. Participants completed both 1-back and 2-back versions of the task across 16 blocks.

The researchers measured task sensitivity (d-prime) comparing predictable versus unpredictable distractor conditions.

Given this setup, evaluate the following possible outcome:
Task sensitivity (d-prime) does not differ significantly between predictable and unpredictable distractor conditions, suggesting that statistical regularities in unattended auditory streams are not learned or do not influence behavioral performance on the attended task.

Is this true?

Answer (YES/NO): YES